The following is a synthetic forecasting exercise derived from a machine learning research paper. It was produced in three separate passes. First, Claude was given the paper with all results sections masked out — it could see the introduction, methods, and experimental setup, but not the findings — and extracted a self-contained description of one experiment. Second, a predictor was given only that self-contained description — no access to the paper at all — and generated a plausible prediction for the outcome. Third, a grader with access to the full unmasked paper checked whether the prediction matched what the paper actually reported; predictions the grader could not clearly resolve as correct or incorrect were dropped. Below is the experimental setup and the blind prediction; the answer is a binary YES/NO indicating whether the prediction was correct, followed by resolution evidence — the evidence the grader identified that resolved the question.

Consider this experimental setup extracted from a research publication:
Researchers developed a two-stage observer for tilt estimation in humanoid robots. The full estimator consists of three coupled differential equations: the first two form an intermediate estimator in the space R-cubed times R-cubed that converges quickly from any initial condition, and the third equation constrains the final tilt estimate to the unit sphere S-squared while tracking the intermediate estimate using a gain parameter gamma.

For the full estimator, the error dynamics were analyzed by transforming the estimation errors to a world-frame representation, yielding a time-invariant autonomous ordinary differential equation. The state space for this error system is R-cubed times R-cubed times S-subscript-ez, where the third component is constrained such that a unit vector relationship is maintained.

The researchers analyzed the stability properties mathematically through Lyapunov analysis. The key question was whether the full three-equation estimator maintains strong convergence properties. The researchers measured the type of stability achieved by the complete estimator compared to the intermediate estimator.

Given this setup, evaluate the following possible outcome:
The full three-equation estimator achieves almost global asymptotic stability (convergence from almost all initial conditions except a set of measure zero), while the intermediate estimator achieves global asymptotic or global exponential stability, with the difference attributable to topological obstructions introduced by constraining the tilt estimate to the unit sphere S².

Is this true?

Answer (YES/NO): YES